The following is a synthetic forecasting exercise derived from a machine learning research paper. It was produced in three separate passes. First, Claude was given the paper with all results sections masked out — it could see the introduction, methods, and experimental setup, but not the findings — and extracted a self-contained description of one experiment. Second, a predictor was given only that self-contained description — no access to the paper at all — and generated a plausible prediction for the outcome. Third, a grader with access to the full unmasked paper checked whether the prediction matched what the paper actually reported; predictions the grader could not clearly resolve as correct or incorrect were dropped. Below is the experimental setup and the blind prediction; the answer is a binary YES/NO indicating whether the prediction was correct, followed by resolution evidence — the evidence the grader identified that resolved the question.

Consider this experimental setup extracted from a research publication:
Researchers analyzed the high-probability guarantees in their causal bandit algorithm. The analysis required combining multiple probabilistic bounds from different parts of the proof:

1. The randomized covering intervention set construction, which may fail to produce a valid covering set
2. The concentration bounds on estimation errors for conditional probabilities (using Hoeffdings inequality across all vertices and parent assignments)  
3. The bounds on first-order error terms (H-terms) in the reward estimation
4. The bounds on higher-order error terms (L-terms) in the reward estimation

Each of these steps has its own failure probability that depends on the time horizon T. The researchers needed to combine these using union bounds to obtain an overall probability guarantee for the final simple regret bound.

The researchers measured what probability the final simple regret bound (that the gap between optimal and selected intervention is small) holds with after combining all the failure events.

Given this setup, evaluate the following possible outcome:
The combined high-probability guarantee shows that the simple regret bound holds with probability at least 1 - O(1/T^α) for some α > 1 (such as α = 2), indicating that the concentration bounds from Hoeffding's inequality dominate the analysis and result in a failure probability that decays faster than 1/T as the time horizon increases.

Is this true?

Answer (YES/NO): NO